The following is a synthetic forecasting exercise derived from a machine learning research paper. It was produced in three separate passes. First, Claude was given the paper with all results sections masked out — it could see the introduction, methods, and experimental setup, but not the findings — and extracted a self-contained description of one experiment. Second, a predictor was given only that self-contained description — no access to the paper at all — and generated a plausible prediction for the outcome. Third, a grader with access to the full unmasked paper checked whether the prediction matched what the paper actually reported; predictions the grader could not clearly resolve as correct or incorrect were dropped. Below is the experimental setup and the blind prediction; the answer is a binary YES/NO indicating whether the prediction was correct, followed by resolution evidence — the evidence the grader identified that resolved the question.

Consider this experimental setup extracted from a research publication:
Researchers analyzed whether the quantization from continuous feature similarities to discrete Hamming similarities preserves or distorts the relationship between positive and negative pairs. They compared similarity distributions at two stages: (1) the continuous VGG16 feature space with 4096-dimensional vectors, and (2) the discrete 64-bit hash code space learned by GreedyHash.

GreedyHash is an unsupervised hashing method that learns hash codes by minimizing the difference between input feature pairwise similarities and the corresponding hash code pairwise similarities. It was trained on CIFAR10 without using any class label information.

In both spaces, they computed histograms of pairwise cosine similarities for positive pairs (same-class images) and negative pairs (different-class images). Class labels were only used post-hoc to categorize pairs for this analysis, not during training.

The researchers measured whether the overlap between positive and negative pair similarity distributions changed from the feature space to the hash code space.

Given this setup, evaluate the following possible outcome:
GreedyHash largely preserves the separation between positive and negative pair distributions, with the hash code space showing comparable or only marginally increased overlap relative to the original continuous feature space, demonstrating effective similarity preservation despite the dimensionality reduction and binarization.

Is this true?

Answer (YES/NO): NO